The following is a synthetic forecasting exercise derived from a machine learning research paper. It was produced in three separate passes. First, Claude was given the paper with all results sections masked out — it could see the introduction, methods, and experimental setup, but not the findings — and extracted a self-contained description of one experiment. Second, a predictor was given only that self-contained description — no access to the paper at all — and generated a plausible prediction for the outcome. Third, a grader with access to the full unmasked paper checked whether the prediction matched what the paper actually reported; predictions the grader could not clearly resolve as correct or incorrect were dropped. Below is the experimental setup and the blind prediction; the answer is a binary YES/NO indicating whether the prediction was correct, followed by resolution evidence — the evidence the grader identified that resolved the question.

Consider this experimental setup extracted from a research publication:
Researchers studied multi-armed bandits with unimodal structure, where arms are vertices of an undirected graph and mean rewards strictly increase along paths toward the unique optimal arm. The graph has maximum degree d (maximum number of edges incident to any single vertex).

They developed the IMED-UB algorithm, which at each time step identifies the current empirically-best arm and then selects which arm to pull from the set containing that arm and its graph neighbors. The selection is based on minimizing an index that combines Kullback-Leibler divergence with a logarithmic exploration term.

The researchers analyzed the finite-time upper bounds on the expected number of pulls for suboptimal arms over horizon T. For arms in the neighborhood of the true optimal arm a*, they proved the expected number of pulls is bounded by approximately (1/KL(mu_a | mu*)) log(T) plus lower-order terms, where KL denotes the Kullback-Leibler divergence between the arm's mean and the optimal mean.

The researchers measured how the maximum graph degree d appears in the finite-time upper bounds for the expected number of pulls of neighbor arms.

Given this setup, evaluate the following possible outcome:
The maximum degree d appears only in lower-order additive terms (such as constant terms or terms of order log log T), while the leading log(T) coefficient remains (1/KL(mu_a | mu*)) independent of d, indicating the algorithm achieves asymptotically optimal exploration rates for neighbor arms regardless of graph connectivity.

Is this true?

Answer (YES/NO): YES